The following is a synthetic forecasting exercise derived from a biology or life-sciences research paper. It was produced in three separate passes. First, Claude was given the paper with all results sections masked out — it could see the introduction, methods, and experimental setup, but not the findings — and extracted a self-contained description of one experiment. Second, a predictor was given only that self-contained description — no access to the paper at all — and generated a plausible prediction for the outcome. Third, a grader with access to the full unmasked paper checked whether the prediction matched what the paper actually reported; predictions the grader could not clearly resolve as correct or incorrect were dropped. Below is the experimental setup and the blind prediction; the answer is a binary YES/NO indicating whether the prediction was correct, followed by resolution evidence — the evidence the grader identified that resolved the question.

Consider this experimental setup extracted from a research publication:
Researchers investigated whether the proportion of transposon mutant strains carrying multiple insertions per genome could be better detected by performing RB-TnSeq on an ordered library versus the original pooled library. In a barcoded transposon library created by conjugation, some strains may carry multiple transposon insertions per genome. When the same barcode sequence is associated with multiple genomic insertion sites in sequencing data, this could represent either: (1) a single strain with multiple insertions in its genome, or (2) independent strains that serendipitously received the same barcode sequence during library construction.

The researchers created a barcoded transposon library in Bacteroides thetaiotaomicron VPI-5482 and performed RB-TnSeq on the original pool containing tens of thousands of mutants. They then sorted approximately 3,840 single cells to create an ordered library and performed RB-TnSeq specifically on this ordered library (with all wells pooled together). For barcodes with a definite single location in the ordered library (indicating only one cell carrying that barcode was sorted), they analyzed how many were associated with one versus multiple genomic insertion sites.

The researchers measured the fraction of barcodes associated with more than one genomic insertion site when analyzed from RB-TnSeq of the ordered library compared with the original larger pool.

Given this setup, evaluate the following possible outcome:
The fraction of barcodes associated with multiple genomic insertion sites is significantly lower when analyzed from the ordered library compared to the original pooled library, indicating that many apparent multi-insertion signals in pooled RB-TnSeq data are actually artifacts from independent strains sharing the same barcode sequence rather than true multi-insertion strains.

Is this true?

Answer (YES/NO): NO